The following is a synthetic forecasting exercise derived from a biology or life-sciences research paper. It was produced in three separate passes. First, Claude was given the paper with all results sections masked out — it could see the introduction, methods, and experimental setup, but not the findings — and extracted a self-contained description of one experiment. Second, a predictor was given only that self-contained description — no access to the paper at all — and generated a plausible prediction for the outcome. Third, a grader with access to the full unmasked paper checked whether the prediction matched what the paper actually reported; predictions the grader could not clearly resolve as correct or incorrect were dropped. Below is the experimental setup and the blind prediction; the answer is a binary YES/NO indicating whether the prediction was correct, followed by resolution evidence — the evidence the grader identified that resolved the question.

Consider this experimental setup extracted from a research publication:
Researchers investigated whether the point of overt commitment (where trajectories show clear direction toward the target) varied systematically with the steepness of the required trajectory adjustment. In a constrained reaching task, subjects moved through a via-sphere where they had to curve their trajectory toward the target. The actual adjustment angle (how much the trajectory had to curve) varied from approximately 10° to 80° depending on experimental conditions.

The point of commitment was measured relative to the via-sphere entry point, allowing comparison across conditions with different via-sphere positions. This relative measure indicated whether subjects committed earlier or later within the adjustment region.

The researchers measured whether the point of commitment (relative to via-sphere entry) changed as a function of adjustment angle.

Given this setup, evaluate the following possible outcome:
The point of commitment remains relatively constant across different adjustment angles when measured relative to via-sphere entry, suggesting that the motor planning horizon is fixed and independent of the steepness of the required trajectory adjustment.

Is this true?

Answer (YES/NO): NO